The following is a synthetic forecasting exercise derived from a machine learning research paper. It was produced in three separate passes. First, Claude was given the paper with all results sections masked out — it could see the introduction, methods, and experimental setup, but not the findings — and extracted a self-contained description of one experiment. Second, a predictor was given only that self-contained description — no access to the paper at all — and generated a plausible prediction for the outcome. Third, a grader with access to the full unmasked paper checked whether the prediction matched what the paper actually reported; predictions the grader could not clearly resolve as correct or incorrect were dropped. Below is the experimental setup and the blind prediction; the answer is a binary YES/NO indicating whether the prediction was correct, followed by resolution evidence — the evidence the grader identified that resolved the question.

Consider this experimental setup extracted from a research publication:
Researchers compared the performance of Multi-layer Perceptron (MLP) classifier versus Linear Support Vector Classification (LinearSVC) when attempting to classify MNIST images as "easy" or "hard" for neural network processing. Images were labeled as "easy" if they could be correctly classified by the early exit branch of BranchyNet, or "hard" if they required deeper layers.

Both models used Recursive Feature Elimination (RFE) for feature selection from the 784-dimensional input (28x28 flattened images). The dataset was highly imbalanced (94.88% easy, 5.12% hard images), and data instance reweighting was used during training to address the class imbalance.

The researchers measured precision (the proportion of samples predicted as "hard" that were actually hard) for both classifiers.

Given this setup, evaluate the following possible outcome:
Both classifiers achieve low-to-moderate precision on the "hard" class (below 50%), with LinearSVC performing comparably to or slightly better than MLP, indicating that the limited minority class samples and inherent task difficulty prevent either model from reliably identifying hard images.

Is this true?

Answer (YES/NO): NO